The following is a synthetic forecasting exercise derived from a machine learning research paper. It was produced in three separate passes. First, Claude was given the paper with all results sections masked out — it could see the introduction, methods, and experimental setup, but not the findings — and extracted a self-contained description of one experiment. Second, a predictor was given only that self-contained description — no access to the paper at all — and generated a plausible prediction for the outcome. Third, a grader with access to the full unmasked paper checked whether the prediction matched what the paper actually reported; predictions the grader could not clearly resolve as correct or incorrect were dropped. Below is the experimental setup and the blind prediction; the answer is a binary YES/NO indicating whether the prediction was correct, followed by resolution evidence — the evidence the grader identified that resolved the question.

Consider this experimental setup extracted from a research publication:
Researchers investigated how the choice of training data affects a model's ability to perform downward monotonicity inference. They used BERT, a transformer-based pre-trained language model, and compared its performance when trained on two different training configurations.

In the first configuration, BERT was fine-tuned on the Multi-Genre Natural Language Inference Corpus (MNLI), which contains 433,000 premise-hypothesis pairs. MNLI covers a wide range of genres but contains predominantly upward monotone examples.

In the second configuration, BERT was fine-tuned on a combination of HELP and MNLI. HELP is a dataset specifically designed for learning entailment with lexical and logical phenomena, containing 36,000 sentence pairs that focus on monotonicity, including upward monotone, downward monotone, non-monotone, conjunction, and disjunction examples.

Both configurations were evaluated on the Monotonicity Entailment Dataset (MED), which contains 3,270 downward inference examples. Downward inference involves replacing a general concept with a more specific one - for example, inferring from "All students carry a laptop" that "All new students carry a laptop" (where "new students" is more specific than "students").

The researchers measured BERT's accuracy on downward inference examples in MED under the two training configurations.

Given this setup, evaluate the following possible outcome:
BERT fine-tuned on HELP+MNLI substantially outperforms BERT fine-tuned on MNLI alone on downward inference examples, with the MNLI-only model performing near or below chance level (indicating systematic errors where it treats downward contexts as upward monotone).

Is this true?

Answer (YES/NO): YES